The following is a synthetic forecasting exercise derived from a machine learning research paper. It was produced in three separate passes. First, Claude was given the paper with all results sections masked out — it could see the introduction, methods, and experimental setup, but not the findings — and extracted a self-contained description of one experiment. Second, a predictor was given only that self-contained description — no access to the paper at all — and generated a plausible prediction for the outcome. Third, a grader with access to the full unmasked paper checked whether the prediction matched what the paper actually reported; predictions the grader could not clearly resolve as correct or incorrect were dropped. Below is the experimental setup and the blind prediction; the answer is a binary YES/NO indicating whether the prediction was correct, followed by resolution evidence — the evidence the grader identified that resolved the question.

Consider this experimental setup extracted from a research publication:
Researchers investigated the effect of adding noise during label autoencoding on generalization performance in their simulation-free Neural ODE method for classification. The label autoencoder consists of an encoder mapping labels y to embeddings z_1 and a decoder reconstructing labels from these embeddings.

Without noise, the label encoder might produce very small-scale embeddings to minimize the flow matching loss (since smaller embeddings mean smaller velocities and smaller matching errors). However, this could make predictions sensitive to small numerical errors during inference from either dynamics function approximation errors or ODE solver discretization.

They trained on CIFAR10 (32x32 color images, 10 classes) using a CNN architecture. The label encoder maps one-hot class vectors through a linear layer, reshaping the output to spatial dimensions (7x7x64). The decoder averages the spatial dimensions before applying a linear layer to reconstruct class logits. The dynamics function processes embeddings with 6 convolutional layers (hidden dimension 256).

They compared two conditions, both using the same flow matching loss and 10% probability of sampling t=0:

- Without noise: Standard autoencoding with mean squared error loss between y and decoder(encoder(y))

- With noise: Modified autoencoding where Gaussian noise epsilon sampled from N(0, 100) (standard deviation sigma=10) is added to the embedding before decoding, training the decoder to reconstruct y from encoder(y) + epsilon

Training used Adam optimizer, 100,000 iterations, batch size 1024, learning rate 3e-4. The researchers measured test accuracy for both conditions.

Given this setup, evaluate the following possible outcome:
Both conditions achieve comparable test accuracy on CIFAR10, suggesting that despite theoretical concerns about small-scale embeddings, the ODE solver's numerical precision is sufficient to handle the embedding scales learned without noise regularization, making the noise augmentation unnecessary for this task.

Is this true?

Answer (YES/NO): NO